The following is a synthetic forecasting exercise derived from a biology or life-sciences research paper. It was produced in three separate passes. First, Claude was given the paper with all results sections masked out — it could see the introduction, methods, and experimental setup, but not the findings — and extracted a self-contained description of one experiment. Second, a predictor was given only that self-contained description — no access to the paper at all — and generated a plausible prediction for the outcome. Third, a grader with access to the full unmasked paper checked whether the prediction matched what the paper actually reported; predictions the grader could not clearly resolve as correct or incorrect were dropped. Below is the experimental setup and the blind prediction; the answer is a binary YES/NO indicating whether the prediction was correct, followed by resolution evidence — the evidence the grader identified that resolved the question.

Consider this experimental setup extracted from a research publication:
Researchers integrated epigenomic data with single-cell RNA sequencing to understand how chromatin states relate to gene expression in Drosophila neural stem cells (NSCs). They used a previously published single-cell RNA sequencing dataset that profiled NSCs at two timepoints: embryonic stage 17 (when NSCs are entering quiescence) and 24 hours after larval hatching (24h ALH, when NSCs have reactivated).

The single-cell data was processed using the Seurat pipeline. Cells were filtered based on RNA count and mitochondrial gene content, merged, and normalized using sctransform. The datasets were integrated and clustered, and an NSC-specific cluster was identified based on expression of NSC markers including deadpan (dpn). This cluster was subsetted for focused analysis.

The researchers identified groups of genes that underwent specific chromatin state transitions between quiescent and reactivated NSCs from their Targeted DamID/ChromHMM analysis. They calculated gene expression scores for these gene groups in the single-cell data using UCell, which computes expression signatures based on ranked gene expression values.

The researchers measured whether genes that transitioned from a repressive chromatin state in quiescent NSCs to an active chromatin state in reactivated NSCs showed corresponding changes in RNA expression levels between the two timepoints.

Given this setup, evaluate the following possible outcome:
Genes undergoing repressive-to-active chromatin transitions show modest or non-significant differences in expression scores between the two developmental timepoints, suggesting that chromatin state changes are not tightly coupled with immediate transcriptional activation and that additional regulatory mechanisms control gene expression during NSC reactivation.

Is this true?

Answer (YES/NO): NO